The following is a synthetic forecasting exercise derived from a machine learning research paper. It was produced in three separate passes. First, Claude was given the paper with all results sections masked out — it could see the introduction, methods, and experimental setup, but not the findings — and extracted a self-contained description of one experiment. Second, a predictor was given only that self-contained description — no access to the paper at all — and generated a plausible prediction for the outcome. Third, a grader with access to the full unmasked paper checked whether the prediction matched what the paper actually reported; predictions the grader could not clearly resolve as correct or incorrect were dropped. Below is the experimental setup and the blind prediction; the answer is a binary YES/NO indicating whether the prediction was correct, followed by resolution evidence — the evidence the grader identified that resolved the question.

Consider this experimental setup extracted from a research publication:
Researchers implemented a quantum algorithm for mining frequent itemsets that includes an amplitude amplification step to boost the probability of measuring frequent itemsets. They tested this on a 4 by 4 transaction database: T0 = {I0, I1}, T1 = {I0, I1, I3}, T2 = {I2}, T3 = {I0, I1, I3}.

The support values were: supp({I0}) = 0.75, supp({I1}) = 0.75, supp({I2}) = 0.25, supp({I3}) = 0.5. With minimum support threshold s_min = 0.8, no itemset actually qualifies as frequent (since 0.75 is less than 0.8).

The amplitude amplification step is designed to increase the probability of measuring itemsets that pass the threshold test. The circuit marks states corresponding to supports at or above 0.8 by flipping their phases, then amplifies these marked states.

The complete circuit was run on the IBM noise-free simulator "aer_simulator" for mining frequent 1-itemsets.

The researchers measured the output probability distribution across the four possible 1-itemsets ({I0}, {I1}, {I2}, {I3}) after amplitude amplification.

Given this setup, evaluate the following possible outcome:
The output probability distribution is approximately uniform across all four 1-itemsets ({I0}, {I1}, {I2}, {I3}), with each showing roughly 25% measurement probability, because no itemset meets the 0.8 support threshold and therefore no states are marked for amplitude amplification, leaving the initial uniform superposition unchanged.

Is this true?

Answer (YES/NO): NO